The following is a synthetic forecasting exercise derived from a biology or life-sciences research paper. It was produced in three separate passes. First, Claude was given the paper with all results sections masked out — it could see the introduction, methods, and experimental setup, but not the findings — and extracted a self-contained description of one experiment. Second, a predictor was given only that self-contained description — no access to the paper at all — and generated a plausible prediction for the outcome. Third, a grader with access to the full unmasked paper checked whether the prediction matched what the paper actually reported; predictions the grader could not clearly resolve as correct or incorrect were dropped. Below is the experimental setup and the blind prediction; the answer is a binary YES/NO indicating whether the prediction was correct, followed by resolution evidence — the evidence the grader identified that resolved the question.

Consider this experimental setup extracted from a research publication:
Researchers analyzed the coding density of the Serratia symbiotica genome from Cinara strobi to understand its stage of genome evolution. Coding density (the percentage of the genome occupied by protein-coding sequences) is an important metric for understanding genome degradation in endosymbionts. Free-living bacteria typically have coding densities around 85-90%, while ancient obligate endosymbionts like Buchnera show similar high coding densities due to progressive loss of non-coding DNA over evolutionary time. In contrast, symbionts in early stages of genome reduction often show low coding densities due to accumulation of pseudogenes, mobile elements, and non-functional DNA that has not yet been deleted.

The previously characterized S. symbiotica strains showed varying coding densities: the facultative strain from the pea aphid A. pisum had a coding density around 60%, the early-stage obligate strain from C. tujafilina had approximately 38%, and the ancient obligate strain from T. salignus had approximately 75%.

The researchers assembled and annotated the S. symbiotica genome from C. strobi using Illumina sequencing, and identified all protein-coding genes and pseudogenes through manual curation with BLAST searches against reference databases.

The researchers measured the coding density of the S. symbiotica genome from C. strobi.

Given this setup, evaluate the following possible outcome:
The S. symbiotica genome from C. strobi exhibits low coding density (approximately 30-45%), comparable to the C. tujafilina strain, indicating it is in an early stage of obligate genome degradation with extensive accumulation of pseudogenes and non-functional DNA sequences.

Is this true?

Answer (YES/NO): NO